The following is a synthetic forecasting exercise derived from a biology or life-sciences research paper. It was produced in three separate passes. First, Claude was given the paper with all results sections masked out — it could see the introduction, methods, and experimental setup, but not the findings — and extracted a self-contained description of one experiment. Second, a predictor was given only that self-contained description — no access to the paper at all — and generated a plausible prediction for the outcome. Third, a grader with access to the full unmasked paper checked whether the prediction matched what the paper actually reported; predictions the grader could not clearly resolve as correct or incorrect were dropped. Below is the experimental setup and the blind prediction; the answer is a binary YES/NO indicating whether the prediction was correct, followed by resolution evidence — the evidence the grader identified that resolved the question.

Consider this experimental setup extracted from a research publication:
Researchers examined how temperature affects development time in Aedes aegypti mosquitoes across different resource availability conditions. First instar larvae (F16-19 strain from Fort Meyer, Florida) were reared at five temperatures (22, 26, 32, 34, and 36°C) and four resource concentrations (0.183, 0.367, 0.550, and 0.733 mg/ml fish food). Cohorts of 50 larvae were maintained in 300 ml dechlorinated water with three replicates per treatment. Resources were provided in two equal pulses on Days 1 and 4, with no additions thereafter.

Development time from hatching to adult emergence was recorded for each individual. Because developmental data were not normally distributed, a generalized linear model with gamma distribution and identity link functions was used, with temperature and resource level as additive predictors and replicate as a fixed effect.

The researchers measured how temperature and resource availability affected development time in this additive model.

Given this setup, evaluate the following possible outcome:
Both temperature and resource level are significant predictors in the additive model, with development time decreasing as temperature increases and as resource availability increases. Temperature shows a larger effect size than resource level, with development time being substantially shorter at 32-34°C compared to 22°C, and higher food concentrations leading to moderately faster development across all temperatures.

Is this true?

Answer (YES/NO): NO